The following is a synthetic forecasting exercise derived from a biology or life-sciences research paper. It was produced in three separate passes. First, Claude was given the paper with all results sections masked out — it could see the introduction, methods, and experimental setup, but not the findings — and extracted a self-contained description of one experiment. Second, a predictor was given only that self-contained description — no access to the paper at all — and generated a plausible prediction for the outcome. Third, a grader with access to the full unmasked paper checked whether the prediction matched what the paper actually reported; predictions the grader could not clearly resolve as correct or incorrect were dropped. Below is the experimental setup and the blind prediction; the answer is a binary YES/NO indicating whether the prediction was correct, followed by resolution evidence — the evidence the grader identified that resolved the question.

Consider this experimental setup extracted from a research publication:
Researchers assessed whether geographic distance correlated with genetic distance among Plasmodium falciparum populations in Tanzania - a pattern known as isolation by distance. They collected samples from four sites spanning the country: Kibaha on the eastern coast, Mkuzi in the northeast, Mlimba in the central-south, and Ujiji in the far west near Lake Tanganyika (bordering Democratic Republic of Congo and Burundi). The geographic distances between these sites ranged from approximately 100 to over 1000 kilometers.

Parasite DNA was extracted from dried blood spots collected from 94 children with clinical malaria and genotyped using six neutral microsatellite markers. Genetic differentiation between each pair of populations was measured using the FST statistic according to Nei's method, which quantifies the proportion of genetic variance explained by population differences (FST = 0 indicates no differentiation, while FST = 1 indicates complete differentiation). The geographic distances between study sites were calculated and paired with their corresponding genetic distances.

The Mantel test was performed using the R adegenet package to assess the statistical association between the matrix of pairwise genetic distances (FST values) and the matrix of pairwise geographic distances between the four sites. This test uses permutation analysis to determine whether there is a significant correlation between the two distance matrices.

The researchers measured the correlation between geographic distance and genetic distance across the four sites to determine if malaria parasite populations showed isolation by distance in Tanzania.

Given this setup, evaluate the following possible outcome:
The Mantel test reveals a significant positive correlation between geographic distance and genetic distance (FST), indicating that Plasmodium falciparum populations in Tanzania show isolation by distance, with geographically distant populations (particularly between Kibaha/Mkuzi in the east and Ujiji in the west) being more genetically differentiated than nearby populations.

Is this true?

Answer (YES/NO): NO